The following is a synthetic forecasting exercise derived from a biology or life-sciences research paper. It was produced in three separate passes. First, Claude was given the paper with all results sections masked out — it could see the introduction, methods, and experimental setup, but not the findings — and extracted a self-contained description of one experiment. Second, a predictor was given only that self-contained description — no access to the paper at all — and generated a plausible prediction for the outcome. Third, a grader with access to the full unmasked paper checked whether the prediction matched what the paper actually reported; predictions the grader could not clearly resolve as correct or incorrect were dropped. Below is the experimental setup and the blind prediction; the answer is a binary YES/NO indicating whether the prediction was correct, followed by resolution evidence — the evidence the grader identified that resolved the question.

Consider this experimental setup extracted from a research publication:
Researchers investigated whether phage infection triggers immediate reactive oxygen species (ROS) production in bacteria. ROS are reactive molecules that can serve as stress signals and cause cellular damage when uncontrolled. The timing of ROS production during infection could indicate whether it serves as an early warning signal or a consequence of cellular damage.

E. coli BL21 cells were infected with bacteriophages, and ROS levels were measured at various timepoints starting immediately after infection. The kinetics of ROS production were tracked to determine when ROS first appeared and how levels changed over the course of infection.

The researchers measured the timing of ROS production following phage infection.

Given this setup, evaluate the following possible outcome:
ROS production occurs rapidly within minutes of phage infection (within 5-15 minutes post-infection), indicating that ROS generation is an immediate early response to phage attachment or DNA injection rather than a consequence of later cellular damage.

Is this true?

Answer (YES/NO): YES